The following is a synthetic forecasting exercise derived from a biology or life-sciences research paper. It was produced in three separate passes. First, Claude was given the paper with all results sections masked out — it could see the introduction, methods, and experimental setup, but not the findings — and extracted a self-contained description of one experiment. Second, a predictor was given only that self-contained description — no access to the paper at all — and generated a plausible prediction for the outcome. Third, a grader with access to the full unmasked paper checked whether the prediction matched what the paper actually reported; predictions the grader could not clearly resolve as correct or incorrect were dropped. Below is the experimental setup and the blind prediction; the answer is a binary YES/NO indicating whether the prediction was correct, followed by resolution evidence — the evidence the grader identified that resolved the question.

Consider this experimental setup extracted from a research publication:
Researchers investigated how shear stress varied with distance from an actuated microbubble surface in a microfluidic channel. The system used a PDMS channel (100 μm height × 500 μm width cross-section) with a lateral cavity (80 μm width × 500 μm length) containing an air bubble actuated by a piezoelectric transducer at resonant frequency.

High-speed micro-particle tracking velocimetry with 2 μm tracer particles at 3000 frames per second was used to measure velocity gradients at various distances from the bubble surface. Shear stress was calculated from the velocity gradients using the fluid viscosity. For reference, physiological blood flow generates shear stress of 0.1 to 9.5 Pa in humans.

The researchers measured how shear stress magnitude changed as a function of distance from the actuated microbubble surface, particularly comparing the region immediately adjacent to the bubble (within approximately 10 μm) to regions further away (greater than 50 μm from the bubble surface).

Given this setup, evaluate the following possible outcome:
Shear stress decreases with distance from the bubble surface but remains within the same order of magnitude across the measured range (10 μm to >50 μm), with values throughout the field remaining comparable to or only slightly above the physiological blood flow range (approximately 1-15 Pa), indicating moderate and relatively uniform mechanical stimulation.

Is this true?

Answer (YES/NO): NO